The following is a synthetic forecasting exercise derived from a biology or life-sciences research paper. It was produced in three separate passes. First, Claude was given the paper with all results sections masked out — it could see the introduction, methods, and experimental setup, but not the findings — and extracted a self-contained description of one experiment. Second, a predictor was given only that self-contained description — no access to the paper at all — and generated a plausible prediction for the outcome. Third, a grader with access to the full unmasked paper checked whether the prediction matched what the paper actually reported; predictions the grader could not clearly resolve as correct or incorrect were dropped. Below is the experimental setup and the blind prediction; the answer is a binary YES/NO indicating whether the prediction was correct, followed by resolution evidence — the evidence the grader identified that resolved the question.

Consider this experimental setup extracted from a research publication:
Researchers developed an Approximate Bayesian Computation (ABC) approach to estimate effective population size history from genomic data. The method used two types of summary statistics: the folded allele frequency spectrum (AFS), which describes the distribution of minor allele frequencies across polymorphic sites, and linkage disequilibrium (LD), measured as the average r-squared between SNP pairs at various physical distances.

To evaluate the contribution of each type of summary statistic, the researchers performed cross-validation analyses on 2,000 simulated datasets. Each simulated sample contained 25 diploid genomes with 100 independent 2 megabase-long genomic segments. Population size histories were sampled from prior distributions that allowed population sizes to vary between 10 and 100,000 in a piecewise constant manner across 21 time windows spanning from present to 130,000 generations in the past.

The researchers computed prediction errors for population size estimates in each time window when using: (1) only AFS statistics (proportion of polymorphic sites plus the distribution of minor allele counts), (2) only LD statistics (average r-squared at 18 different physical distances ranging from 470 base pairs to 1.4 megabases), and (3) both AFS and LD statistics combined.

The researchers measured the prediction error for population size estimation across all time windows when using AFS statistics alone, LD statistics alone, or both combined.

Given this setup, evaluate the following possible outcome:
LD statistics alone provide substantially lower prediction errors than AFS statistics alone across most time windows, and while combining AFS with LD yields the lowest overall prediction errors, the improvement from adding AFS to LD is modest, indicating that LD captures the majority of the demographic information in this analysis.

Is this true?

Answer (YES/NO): NO